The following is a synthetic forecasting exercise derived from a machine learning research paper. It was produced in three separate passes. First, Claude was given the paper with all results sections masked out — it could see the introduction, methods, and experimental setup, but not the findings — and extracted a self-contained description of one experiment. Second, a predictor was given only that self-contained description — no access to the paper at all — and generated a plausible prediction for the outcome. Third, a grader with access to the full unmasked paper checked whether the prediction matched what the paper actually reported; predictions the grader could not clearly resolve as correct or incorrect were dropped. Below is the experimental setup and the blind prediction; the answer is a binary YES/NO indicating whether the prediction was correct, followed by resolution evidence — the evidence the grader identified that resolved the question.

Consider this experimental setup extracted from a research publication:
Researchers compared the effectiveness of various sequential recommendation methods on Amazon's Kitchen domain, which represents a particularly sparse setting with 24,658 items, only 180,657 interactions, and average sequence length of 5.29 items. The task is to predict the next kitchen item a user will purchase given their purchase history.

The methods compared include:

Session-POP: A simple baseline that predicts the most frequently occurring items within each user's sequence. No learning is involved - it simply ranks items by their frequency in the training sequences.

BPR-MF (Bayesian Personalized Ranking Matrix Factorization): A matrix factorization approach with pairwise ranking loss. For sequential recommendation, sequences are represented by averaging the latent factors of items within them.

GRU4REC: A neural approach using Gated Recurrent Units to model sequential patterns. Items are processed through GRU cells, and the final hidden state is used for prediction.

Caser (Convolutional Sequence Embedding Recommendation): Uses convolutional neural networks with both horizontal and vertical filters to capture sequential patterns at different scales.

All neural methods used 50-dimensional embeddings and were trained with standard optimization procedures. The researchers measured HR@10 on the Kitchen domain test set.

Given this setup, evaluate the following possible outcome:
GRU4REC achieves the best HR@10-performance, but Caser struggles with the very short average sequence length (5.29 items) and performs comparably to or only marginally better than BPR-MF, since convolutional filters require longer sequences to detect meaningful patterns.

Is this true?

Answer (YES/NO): NO